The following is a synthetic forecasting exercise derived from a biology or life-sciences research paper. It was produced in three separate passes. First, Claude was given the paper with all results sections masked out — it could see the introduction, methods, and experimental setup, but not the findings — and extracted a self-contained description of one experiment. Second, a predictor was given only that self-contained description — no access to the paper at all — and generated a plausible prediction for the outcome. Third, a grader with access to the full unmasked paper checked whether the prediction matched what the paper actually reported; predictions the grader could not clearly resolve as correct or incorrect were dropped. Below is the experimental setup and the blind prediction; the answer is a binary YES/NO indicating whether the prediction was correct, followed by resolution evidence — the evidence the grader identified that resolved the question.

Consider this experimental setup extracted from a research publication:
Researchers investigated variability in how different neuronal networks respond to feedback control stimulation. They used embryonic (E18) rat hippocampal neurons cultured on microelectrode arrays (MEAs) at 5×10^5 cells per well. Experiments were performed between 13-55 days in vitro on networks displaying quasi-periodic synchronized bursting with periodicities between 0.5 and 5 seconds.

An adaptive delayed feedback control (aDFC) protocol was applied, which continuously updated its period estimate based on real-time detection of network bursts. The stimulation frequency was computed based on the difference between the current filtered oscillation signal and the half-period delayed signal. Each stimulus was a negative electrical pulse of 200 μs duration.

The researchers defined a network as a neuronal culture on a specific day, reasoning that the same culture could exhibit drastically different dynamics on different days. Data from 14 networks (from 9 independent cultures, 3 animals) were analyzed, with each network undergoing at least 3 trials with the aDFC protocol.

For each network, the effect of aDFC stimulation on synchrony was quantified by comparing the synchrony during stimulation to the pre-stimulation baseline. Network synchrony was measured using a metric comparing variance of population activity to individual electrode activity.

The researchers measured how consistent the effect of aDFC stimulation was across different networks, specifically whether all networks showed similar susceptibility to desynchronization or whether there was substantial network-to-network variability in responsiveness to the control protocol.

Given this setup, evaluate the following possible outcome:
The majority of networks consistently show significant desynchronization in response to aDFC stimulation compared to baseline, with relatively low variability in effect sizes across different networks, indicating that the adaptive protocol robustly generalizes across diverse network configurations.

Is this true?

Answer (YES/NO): NO